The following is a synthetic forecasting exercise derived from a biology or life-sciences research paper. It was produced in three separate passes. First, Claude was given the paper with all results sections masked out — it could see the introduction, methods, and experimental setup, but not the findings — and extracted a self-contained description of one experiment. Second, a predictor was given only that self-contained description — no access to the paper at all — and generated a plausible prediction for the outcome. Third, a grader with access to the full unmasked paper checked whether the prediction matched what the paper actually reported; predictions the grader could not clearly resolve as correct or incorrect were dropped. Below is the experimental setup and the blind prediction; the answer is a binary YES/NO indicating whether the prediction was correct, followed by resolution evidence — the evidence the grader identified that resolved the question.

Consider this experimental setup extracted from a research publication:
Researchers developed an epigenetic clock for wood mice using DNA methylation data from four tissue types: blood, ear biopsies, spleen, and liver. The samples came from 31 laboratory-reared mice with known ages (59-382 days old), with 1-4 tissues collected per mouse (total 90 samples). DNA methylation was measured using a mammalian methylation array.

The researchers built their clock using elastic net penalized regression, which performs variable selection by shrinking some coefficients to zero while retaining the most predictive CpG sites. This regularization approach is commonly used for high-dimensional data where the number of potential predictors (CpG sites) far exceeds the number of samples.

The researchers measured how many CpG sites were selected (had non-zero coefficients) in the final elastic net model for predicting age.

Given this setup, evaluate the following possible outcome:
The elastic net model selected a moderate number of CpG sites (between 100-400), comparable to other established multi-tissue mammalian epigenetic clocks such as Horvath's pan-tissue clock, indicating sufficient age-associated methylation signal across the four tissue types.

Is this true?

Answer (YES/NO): NO